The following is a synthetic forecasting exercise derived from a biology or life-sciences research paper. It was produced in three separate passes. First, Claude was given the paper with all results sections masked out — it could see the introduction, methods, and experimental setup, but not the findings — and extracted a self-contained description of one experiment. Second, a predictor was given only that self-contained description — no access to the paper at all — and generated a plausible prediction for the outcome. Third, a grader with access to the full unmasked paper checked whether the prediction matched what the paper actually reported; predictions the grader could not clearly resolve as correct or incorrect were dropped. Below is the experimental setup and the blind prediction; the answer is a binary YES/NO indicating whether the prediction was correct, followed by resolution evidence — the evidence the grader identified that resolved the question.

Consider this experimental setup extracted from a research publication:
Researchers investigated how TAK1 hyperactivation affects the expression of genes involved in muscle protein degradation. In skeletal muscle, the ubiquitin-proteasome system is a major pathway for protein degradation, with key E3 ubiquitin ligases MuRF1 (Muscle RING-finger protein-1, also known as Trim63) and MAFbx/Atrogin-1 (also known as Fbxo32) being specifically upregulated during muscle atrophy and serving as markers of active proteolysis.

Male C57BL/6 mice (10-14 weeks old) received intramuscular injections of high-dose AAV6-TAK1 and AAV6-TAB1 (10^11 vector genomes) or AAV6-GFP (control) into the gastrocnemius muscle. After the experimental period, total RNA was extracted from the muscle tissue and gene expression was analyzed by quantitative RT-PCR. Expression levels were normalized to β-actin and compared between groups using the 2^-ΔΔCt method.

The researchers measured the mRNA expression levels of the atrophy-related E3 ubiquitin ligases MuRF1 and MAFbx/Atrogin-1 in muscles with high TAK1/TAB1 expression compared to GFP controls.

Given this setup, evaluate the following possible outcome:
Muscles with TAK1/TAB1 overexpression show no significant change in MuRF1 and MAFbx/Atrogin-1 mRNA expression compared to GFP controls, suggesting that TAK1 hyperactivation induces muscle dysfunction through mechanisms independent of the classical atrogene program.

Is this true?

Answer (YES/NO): NO